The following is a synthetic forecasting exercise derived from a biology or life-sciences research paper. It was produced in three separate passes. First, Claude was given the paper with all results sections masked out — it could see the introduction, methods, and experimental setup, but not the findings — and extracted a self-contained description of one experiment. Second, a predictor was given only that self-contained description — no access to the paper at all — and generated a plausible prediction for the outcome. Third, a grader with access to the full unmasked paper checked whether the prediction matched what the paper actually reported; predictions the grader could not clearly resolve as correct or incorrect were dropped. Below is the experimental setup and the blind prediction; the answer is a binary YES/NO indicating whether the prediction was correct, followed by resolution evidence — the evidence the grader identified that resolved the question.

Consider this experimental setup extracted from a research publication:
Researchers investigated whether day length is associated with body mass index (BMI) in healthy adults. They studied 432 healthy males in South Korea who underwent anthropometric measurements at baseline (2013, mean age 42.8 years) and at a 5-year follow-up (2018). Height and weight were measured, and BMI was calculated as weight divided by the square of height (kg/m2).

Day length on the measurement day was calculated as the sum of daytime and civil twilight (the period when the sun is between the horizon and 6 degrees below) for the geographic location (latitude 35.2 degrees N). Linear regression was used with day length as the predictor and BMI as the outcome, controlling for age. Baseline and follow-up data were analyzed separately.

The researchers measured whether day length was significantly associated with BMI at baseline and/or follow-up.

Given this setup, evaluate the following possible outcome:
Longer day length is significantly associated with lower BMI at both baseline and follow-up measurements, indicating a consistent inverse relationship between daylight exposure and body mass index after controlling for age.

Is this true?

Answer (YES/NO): NO